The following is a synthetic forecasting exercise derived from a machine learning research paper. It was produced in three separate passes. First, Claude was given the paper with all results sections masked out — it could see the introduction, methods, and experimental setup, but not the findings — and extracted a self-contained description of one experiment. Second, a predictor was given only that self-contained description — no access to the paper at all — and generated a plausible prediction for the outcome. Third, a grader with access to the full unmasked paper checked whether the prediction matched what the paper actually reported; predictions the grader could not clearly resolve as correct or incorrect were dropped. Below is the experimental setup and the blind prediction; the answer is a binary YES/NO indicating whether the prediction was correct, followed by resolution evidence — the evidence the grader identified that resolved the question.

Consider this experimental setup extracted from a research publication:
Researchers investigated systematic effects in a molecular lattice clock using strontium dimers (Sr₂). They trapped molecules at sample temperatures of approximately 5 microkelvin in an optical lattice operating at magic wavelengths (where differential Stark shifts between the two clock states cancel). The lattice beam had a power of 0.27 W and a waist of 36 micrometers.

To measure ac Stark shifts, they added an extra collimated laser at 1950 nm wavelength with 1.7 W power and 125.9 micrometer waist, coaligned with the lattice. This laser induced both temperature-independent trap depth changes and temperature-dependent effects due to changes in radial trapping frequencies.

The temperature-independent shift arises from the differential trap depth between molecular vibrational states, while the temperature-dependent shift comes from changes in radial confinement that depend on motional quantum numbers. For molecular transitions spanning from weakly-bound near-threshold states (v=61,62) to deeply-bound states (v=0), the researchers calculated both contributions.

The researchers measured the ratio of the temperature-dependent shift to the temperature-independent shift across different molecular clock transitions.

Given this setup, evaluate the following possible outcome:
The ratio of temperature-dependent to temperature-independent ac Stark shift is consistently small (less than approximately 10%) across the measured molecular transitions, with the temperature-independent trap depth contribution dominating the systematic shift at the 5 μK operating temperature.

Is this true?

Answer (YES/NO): YES